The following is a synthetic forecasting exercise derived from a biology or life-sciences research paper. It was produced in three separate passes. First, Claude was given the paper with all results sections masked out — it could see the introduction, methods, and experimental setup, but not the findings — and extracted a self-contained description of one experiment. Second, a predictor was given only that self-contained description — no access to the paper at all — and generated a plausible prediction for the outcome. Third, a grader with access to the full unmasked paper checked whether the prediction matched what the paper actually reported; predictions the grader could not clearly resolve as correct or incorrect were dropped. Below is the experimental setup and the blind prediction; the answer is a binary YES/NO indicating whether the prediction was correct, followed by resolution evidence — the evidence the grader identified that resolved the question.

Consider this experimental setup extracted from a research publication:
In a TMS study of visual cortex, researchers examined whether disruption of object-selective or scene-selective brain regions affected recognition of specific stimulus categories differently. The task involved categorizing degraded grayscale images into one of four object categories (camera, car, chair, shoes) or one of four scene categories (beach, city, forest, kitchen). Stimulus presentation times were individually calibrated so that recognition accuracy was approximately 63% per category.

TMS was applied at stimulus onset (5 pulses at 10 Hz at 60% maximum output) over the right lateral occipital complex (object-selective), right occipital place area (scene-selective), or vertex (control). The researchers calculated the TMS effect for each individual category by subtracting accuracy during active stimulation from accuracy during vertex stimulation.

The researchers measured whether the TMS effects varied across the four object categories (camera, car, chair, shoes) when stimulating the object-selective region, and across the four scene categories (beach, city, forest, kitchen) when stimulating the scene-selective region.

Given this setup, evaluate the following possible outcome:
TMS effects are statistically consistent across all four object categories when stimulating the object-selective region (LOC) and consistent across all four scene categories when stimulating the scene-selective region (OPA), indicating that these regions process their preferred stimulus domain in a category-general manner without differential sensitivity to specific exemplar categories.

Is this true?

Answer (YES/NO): YES